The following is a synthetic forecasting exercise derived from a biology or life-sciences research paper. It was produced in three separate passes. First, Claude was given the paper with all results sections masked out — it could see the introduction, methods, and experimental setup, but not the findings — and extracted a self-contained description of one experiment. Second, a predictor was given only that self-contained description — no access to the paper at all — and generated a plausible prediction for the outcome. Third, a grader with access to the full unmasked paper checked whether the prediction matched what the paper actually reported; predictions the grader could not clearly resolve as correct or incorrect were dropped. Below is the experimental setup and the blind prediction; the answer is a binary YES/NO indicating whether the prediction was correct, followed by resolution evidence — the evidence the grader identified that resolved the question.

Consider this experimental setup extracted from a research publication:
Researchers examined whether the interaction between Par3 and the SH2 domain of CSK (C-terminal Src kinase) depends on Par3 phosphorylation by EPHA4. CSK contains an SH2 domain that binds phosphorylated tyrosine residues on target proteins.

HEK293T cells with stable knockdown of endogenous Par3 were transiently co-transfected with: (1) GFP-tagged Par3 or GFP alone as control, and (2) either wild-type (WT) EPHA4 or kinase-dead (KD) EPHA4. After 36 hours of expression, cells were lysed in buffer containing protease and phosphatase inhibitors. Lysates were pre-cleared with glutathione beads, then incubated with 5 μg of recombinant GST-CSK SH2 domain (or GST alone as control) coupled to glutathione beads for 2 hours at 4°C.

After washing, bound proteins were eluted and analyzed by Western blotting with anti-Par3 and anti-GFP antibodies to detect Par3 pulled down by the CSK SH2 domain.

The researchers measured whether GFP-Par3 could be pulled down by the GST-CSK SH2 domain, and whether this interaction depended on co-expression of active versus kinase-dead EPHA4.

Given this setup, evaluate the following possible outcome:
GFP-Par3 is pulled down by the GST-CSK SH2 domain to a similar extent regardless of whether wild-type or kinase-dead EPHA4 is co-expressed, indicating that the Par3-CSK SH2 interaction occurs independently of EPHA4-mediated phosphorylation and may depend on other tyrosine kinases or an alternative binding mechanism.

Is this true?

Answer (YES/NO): NO